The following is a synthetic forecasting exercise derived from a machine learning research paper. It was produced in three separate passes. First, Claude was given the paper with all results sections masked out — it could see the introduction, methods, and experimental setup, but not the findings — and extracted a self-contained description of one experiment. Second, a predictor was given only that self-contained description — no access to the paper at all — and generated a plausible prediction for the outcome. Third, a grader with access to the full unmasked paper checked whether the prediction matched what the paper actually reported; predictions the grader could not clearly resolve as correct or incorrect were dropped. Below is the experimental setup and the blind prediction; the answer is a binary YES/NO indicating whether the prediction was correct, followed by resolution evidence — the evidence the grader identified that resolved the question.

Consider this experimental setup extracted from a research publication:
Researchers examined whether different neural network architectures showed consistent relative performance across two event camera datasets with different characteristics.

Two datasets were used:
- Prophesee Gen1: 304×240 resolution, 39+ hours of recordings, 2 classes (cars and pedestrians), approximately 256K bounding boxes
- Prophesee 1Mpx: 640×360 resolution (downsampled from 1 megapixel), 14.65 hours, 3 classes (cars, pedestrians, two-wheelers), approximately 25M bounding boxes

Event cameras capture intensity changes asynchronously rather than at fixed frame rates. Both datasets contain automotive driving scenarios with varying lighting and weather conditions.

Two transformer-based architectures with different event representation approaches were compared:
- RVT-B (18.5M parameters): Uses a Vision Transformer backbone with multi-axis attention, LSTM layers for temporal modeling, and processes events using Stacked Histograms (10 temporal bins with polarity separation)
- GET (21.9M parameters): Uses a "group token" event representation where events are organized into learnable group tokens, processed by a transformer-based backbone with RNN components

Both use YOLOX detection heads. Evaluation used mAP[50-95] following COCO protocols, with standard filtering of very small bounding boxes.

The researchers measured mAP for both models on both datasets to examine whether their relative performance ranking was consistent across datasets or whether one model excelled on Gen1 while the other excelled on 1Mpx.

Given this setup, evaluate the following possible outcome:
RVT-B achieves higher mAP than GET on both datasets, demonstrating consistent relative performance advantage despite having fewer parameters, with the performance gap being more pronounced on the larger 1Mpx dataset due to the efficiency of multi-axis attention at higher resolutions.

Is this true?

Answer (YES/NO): NO